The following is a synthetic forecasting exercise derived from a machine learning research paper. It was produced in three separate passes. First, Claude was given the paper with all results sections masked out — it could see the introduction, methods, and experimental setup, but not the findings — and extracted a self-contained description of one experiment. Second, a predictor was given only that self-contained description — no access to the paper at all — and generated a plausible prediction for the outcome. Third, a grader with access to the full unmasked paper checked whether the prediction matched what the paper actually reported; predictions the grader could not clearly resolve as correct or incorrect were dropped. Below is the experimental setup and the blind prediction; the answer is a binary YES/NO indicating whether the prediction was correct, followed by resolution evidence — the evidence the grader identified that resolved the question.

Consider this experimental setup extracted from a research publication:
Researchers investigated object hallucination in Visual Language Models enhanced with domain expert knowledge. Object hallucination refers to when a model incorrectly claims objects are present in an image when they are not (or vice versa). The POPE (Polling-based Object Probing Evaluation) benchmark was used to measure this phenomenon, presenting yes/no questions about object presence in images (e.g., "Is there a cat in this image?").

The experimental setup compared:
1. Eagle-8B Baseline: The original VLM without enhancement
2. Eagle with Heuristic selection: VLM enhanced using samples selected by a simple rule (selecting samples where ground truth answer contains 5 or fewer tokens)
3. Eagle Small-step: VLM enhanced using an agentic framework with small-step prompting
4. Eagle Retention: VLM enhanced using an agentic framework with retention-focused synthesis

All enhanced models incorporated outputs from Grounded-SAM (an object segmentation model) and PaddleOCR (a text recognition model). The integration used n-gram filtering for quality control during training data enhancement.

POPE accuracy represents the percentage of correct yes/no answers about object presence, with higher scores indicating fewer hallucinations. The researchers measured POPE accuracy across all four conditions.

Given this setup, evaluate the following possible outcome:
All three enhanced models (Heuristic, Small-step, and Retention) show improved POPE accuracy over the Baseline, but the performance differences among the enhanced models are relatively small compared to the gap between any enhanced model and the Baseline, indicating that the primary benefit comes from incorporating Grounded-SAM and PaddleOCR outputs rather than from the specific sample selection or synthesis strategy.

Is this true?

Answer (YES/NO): NO